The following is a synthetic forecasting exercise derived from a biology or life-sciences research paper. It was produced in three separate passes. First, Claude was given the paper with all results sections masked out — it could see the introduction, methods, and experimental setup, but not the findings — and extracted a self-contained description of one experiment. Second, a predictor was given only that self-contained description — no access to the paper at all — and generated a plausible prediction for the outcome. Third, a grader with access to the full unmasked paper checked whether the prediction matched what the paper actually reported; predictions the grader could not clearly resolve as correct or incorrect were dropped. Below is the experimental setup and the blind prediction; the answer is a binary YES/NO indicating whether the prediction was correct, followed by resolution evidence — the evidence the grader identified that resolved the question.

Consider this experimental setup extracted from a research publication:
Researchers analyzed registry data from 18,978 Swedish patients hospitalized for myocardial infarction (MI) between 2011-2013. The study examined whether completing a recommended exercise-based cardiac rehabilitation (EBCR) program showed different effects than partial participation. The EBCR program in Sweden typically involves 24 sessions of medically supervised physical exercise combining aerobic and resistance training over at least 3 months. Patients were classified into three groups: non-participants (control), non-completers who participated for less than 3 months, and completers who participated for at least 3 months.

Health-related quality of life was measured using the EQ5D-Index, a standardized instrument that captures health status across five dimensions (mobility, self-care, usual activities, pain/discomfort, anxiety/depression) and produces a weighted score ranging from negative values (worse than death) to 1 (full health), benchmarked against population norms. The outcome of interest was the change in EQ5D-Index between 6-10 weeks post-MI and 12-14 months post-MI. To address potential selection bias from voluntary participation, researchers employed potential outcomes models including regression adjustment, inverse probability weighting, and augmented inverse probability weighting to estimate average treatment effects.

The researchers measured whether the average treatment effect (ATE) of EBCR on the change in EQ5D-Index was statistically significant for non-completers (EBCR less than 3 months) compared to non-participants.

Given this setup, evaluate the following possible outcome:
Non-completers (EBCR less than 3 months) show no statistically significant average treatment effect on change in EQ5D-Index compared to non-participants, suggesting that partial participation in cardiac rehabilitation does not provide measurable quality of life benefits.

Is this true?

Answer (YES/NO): YES